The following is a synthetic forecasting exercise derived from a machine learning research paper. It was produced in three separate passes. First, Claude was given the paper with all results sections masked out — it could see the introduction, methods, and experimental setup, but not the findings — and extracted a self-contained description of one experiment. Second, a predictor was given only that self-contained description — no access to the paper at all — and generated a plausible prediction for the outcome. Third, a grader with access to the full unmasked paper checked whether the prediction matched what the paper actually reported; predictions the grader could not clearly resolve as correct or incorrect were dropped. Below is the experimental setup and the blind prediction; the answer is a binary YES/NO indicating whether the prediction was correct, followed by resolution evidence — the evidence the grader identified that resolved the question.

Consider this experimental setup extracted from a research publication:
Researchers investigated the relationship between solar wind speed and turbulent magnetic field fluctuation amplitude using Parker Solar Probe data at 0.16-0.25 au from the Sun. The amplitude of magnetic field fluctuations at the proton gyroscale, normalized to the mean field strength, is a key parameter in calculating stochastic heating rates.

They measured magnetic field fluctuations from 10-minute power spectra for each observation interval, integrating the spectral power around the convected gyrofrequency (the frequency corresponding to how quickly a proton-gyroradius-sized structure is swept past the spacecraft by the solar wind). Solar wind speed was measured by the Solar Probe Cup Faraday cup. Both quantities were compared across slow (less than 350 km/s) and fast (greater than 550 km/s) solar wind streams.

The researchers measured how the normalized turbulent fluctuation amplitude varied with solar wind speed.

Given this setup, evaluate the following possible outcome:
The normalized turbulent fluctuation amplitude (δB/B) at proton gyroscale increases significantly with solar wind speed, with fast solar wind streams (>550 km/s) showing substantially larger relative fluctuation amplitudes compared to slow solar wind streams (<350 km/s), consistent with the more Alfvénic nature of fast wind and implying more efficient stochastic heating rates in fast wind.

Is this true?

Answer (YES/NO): YES